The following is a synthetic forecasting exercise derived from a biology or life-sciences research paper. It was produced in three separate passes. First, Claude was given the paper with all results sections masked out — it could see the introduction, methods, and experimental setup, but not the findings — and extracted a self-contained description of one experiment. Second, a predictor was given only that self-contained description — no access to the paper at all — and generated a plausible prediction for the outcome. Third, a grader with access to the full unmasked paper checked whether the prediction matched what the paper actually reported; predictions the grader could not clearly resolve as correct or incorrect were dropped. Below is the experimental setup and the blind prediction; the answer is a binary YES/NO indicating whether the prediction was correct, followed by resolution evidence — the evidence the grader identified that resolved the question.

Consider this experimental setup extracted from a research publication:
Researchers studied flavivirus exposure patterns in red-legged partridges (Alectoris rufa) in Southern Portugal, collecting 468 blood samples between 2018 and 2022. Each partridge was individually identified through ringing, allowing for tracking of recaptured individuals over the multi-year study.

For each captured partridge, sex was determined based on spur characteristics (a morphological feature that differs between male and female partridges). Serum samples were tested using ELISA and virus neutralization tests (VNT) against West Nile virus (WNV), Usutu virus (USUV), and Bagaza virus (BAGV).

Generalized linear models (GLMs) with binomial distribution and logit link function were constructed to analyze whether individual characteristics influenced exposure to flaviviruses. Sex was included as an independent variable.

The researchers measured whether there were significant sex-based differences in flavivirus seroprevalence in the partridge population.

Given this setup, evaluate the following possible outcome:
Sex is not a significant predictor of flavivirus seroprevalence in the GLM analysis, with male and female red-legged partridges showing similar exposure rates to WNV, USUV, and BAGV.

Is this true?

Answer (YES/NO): NO